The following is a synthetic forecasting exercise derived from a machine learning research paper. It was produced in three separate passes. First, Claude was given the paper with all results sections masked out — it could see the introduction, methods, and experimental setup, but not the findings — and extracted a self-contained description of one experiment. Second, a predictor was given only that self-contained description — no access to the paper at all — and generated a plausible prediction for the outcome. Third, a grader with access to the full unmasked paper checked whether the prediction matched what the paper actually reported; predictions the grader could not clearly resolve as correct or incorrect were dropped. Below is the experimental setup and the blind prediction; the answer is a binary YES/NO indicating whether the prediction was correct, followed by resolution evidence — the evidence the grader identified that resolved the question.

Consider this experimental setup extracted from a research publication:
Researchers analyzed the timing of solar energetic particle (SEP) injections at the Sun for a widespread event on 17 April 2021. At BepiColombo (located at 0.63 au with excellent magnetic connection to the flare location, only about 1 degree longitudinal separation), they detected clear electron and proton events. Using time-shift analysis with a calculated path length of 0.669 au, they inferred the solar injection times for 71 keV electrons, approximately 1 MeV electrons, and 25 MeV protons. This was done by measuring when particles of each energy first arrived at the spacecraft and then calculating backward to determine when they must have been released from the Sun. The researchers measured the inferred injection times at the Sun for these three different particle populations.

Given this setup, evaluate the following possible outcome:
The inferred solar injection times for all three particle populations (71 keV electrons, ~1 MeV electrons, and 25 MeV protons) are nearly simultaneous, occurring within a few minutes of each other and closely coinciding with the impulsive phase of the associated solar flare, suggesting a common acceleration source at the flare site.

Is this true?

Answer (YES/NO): NO